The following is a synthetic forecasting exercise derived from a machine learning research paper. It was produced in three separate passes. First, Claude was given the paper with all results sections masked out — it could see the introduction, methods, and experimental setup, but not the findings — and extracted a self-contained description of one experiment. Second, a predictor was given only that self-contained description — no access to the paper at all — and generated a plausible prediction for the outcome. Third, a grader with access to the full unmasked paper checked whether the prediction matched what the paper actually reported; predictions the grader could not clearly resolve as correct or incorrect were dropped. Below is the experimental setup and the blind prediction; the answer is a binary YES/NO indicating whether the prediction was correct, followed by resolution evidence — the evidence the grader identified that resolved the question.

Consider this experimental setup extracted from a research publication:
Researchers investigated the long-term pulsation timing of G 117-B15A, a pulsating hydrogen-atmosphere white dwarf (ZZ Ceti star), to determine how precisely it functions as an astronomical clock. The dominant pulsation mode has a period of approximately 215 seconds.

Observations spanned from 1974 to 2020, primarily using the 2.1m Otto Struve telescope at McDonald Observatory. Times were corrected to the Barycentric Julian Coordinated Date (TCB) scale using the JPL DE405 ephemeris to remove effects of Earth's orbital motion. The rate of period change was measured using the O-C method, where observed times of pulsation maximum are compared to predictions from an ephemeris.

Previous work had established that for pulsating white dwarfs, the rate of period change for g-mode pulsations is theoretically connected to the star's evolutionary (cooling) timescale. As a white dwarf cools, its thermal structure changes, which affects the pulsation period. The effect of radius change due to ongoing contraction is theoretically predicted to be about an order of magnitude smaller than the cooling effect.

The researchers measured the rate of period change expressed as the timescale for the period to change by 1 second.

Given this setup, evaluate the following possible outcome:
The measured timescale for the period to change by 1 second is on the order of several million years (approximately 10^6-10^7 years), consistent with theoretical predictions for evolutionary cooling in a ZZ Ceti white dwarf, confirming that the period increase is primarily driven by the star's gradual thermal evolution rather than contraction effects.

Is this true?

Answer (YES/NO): YES